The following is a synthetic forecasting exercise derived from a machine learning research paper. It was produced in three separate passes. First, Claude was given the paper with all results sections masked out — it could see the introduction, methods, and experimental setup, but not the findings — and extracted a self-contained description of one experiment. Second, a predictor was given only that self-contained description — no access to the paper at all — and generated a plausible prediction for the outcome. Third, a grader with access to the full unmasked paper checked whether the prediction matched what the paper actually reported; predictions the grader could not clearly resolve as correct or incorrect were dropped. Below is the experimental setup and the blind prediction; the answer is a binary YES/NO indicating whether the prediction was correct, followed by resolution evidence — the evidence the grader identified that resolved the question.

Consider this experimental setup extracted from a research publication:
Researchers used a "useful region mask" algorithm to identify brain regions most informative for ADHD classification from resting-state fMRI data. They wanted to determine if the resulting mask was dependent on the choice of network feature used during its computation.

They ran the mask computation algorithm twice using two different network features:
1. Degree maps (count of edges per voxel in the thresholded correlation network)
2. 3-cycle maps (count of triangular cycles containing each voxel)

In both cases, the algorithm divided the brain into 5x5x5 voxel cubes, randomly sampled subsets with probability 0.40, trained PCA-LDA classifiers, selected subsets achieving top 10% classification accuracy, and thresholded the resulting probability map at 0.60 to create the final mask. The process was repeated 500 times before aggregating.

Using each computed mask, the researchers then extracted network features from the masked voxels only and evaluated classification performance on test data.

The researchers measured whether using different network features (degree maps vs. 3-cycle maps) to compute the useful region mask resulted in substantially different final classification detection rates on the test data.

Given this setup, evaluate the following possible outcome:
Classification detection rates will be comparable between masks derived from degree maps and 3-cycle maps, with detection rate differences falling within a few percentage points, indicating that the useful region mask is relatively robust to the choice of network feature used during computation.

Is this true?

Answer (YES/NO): YES